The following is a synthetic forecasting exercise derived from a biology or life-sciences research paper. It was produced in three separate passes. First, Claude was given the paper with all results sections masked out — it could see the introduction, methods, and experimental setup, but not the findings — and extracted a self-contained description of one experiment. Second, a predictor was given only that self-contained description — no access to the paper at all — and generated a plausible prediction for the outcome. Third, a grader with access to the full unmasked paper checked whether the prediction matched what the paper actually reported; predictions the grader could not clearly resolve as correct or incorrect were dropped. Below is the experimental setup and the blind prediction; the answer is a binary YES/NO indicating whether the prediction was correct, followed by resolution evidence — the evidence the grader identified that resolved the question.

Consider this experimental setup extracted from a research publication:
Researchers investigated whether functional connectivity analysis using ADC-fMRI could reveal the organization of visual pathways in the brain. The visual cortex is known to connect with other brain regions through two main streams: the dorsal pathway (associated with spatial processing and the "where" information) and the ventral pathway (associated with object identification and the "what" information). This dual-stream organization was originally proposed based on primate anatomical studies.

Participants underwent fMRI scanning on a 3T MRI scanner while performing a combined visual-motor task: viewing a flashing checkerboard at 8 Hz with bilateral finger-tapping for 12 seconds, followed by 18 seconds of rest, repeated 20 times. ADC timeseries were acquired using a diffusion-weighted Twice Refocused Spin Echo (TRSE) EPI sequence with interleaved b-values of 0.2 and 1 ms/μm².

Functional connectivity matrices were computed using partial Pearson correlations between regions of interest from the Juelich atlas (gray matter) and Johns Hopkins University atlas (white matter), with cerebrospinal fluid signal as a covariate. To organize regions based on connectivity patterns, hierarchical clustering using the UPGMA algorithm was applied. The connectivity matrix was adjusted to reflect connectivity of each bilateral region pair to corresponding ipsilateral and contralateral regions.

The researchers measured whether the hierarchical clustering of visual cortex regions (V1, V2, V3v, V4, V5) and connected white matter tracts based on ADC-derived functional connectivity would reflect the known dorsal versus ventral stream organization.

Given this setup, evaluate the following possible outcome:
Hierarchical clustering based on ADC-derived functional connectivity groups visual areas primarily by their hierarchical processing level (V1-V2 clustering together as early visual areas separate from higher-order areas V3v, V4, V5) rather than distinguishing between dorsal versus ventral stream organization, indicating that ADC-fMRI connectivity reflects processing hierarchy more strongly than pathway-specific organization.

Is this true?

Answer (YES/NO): NO